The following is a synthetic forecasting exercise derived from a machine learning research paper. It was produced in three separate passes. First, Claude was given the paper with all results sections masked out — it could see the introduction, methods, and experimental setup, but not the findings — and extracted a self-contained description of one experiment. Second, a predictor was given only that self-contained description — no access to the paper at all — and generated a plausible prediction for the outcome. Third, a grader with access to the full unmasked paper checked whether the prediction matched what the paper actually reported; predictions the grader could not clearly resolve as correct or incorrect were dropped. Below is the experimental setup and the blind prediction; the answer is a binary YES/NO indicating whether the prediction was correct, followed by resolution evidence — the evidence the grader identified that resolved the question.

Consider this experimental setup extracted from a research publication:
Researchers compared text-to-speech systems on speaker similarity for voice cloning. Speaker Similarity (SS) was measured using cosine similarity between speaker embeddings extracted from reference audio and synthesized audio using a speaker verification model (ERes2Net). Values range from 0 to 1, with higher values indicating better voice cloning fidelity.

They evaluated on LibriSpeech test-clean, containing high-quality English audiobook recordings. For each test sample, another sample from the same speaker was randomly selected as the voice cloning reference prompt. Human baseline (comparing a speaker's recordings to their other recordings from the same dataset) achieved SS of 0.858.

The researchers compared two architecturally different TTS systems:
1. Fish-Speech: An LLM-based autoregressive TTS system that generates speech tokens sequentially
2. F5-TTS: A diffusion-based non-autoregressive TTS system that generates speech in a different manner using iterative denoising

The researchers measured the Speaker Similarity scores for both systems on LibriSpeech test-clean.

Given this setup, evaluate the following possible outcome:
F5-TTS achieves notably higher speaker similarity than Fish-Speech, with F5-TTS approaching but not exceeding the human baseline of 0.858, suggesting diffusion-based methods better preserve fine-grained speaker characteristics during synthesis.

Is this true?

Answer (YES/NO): YES